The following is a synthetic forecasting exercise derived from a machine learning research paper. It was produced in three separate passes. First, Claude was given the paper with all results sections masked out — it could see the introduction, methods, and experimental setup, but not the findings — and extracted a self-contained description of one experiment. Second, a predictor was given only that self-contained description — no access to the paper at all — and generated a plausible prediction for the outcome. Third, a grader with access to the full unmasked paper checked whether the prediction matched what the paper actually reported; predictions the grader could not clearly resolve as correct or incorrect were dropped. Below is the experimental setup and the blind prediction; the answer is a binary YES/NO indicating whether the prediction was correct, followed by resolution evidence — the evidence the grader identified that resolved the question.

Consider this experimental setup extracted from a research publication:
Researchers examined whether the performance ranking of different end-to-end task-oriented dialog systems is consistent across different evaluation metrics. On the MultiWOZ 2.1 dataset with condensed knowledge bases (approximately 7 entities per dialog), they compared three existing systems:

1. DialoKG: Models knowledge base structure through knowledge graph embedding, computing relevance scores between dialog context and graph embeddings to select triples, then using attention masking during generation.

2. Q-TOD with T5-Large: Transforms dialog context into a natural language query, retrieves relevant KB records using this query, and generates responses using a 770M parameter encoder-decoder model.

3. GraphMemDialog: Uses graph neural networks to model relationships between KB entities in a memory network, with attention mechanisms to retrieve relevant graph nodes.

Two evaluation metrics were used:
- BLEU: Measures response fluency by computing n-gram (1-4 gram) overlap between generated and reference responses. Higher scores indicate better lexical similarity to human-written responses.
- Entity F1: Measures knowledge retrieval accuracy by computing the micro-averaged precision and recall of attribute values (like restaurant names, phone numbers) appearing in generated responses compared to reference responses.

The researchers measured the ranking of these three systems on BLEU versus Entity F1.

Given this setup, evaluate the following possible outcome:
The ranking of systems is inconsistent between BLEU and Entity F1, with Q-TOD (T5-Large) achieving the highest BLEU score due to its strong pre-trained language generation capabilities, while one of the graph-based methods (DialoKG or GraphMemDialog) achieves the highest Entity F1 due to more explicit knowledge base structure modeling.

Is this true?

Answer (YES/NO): NO